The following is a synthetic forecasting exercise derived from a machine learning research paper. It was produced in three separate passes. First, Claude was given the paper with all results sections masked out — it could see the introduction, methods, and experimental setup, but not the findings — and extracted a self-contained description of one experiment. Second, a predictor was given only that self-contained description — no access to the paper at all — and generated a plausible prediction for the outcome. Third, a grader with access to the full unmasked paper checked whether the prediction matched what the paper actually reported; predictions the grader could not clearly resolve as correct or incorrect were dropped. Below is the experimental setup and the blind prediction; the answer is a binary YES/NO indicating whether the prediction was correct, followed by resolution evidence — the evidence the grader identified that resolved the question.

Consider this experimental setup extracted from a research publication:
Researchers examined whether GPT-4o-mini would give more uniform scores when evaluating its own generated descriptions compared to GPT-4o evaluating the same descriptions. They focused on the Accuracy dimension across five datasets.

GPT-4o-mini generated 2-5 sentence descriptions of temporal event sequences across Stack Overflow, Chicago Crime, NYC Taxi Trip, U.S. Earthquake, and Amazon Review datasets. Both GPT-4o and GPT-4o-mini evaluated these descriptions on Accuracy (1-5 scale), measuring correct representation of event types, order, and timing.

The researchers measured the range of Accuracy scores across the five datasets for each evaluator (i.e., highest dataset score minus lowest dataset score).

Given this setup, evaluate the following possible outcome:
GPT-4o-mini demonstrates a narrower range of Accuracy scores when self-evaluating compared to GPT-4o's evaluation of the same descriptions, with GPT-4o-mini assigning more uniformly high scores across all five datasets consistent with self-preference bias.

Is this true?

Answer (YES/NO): YES